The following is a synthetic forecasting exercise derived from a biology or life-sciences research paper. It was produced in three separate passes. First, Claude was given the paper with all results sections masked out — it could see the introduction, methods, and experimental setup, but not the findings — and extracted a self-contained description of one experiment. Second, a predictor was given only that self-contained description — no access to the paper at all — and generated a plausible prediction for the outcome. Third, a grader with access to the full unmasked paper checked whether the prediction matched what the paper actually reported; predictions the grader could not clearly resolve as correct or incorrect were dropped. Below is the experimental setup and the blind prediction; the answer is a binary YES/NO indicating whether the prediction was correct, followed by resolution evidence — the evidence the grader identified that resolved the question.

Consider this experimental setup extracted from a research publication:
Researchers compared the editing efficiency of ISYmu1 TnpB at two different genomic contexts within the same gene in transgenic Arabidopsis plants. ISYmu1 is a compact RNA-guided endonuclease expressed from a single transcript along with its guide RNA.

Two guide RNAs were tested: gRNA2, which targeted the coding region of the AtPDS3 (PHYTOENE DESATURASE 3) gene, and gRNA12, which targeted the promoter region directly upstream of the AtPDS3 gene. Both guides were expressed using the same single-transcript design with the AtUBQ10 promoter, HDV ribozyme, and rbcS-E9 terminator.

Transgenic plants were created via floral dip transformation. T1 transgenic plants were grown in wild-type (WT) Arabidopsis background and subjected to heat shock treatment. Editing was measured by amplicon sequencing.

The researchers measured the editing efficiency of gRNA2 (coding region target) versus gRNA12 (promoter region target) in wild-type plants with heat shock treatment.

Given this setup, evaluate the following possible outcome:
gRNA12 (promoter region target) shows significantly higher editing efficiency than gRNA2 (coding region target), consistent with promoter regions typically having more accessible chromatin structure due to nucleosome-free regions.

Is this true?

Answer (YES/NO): YES